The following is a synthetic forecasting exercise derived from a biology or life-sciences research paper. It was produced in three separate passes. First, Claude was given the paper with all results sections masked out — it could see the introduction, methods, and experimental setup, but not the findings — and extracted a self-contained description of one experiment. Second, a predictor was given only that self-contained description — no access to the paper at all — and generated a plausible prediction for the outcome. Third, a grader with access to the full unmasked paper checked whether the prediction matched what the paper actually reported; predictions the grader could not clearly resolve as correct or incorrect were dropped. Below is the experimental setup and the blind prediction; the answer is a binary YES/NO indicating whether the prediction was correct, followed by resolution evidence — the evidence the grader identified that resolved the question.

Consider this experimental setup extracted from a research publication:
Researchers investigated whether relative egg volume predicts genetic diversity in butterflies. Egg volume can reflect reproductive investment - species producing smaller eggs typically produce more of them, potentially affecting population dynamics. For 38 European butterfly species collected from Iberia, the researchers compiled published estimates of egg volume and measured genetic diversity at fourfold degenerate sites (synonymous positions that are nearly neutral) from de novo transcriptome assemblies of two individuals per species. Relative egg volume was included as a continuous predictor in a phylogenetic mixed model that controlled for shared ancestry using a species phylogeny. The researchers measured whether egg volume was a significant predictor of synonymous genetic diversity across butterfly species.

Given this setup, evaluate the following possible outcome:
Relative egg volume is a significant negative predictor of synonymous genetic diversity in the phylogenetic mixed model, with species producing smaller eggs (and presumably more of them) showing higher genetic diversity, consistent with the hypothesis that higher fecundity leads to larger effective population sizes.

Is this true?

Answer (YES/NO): NO